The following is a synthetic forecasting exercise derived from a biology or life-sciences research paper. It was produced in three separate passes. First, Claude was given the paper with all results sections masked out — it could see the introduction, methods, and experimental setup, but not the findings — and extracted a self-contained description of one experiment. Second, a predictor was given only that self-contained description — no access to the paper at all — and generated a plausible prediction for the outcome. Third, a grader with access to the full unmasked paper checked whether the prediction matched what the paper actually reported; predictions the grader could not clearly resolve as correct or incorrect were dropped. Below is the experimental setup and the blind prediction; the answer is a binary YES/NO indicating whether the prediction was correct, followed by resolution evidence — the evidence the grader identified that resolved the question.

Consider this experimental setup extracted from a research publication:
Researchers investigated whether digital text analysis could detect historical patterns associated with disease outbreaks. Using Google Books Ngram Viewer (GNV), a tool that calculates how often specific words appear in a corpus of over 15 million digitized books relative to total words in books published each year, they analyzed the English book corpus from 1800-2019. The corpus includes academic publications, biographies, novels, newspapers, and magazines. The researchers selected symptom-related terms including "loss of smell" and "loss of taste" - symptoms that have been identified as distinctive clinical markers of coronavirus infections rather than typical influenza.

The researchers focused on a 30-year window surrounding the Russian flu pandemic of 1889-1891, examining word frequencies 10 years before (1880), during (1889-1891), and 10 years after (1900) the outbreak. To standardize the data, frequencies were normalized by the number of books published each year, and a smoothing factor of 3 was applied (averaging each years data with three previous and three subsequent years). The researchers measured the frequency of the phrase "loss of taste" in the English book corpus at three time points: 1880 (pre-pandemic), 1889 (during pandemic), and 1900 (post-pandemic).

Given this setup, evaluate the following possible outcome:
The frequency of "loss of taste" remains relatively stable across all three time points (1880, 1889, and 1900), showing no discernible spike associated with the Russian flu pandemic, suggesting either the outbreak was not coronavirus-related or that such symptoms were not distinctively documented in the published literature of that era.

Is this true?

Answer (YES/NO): NO